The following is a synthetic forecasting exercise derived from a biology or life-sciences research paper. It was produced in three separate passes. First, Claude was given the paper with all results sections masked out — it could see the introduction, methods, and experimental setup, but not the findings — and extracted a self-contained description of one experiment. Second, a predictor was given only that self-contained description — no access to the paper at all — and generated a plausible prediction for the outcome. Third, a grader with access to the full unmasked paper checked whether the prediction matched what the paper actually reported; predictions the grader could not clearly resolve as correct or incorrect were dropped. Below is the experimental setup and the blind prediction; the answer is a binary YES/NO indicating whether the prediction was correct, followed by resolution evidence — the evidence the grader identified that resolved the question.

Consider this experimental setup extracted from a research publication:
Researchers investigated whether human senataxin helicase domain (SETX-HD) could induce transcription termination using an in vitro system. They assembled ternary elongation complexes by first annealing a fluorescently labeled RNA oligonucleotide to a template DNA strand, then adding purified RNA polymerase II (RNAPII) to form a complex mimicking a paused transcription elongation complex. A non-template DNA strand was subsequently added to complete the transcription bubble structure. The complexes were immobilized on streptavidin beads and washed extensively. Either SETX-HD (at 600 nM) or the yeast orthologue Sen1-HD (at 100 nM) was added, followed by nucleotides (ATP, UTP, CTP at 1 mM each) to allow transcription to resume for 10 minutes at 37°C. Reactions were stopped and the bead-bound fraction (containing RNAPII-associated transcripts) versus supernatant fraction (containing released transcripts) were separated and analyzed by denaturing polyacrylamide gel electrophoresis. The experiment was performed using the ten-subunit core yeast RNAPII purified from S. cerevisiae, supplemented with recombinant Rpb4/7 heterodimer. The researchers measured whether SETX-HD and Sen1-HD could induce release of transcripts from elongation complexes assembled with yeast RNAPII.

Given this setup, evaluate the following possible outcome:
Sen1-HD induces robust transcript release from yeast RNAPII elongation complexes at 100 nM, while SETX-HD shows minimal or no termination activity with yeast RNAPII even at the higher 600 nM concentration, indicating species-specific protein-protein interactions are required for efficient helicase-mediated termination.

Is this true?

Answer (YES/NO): YES